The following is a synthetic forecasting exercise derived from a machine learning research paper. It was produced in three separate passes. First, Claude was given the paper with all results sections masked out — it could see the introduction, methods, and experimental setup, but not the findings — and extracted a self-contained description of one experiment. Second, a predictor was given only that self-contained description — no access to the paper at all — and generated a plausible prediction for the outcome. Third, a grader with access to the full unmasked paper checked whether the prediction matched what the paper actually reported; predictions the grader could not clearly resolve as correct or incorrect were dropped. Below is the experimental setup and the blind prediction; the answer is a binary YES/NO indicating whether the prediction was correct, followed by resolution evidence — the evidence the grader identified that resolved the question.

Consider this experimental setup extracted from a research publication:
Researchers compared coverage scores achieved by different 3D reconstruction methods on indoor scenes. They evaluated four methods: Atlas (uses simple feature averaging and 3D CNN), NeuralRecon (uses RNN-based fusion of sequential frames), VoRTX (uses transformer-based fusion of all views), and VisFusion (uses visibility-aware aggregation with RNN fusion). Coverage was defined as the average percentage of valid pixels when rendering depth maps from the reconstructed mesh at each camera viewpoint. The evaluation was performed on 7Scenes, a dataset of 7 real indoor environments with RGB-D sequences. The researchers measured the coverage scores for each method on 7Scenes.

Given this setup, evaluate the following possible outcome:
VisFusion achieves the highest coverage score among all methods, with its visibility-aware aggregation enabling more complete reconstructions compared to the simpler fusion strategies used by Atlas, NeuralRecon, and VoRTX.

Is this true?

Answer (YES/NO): NO